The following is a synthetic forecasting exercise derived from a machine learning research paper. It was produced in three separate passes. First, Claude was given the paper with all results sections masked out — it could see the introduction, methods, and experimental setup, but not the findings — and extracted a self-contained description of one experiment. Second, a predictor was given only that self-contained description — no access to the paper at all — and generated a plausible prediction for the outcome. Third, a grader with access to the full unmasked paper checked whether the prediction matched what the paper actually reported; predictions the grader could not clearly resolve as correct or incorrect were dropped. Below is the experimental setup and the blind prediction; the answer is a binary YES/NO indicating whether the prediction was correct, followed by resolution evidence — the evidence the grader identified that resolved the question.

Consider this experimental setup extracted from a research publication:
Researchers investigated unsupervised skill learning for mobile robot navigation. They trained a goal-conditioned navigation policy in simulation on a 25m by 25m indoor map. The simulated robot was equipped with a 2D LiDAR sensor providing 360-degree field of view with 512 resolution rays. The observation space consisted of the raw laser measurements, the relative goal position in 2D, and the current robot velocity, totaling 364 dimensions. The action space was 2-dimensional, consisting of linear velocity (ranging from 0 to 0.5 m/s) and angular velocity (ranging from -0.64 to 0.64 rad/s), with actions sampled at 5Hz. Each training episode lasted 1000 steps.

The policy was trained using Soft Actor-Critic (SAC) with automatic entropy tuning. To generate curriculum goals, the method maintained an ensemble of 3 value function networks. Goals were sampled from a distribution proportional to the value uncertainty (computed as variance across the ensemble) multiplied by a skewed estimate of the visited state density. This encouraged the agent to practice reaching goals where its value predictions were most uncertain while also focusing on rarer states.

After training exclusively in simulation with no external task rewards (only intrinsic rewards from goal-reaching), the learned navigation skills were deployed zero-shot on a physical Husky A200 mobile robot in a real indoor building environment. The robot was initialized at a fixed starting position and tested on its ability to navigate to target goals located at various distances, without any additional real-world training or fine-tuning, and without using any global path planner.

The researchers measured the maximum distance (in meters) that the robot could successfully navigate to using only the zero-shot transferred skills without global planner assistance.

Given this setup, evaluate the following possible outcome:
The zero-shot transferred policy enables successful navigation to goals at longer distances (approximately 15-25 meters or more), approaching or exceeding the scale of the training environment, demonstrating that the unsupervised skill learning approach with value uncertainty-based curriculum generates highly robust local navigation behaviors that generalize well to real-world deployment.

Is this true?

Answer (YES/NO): YES